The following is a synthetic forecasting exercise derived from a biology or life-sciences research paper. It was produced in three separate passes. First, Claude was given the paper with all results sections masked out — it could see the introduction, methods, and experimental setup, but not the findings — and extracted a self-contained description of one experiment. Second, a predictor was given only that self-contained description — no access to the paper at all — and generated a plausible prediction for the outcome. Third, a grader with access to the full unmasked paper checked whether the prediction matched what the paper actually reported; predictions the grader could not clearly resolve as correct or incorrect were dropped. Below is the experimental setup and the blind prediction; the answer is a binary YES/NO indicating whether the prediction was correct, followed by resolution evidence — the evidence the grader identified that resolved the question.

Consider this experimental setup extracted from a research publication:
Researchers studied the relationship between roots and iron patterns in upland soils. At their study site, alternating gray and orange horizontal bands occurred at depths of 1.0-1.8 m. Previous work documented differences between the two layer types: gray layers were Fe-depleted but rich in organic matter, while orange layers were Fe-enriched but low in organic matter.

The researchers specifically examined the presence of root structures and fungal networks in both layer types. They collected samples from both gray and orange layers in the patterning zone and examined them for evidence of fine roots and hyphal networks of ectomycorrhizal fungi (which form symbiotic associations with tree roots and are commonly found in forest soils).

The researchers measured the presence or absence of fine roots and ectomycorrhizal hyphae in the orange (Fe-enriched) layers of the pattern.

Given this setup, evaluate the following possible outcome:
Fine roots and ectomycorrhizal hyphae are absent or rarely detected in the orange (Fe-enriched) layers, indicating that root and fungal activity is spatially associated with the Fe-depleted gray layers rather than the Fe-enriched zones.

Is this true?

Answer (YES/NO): YES